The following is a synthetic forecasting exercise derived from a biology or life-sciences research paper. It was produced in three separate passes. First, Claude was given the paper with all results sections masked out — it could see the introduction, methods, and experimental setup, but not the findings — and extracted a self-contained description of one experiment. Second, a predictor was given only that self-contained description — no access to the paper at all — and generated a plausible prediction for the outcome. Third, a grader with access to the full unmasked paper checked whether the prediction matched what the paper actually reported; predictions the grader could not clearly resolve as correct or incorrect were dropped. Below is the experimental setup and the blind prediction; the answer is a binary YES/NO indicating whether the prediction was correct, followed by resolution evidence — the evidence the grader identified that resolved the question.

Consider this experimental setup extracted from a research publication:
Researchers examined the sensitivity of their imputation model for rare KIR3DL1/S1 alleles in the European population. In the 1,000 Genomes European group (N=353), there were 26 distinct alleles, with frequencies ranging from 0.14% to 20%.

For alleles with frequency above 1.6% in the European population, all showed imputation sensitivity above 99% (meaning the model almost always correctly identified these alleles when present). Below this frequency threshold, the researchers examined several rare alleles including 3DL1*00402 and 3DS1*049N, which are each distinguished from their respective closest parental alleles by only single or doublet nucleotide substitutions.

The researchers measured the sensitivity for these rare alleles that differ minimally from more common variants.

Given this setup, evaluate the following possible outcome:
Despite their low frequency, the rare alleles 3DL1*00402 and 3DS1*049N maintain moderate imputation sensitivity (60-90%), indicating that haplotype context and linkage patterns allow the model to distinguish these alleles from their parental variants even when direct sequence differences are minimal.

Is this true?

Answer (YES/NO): NO